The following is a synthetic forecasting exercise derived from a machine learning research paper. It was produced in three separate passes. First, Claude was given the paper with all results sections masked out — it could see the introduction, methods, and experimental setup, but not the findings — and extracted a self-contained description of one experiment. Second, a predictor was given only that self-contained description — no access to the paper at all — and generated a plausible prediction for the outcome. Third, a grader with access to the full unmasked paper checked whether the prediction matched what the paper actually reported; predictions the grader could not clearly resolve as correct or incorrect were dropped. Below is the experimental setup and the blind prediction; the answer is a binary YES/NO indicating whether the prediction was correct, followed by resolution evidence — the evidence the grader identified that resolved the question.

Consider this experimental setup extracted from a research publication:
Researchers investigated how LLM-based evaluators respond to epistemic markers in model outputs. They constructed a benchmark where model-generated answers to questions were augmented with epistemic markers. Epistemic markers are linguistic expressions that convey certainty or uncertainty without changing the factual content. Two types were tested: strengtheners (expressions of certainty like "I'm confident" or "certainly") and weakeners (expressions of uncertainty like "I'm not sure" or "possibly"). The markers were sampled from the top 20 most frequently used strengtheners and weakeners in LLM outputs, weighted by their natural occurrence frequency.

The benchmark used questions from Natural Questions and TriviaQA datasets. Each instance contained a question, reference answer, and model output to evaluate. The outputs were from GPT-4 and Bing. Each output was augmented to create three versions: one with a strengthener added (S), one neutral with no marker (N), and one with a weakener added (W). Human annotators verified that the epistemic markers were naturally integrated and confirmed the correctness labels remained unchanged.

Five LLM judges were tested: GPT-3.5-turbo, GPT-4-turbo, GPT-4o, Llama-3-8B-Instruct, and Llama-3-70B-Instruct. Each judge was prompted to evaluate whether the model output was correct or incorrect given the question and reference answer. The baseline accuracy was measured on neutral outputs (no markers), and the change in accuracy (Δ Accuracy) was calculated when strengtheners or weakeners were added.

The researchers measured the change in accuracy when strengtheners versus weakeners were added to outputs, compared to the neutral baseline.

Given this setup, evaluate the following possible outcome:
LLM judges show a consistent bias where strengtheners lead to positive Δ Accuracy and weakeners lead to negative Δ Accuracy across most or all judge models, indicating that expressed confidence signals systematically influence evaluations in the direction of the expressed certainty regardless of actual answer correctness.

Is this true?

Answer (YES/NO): NO